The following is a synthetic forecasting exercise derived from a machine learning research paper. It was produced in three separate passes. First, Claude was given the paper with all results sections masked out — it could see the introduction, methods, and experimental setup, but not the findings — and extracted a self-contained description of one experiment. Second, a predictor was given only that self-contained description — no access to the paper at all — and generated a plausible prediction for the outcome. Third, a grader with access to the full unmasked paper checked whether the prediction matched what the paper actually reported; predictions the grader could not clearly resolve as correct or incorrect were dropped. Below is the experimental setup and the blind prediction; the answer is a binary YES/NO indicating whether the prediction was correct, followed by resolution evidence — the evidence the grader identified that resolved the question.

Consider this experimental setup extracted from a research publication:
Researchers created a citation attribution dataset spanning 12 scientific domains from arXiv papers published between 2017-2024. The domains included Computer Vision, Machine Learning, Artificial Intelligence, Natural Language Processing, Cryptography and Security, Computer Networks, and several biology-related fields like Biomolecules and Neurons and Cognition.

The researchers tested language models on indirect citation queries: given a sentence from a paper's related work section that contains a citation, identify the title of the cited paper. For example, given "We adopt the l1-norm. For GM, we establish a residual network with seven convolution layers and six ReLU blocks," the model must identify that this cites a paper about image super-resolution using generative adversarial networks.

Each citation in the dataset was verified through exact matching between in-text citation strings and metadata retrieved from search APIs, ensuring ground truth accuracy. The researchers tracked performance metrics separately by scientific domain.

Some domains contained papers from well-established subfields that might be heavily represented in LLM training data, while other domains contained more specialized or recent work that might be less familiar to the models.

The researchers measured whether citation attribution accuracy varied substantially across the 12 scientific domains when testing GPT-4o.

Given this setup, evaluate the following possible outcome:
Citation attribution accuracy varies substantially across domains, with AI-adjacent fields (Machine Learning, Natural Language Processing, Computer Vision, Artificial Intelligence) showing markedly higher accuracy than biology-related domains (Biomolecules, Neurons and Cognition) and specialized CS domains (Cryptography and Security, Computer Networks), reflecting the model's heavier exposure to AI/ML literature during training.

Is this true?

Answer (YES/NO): YES